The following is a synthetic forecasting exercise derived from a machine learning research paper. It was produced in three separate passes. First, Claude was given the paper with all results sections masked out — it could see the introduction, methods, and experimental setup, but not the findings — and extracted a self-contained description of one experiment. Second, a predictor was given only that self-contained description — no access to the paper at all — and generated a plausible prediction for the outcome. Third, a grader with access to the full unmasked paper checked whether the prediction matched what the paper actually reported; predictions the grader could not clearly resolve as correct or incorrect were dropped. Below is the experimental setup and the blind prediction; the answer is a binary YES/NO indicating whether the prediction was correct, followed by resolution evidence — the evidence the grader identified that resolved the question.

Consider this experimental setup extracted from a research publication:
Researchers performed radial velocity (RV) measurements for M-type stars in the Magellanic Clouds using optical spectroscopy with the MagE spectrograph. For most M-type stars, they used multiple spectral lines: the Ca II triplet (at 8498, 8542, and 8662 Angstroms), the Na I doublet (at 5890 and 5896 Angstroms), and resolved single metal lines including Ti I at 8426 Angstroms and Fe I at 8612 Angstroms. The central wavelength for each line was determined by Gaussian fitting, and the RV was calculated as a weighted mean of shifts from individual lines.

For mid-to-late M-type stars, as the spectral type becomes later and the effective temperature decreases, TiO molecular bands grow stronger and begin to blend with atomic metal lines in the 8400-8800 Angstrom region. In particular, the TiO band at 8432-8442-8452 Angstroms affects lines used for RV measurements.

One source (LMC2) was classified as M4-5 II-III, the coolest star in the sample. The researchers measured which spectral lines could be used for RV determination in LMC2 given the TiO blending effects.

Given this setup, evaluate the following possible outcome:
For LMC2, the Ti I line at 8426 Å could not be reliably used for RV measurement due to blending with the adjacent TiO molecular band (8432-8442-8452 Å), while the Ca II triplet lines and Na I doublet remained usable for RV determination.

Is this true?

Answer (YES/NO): NO